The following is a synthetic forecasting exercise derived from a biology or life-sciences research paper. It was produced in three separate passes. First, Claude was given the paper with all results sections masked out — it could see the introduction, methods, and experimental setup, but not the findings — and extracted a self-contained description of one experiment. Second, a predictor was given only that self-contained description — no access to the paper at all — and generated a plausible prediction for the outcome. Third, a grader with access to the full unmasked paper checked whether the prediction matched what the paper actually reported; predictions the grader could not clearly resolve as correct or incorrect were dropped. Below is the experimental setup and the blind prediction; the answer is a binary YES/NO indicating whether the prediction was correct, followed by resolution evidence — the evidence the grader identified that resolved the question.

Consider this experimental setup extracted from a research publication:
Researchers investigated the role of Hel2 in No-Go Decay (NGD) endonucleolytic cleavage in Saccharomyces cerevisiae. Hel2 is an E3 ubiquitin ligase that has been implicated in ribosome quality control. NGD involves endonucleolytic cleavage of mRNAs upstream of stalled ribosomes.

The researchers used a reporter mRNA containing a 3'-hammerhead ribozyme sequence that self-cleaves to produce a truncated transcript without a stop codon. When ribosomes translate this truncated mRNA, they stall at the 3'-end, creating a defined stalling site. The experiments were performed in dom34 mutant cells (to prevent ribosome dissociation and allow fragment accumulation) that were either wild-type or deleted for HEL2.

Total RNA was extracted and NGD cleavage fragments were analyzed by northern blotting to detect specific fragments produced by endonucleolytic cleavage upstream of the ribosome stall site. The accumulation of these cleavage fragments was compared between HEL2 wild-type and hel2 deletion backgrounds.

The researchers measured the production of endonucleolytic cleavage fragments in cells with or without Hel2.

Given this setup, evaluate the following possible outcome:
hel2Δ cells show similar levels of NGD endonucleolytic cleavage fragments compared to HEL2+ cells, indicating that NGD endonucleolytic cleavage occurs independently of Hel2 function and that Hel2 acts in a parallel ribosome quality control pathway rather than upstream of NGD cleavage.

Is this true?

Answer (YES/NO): NO